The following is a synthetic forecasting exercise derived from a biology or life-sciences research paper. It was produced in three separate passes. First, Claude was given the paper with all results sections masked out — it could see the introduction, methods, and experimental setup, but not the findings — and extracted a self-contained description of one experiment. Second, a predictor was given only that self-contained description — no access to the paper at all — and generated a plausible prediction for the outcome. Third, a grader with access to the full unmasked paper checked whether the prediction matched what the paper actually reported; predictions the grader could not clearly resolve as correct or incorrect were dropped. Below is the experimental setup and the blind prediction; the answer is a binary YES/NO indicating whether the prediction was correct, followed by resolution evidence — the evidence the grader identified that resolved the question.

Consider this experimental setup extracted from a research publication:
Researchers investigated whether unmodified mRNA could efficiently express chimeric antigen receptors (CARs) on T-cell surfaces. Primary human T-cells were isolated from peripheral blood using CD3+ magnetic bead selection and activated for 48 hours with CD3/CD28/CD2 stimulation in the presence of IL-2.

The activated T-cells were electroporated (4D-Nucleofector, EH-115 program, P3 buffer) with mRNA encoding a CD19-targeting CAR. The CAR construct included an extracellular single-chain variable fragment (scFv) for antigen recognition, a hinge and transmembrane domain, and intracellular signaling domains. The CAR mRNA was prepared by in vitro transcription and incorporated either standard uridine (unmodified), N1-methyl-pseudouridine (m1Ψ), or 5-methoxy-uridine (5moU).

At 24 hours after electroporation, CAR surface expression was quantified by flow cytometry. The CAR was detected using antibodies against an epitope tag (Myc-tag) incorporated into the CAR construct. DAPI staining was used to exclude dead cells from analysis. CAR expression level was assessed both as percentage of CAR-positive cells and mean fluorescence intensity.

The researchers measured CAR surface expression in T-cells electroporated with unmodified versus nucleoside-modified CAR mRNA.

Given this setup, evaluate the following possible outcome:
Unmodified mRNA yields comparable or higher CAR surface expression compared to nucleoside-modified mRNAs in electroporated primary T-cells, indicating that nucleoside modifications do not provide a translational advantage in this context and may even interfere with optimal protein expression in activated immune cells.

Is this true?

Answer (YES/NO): YES